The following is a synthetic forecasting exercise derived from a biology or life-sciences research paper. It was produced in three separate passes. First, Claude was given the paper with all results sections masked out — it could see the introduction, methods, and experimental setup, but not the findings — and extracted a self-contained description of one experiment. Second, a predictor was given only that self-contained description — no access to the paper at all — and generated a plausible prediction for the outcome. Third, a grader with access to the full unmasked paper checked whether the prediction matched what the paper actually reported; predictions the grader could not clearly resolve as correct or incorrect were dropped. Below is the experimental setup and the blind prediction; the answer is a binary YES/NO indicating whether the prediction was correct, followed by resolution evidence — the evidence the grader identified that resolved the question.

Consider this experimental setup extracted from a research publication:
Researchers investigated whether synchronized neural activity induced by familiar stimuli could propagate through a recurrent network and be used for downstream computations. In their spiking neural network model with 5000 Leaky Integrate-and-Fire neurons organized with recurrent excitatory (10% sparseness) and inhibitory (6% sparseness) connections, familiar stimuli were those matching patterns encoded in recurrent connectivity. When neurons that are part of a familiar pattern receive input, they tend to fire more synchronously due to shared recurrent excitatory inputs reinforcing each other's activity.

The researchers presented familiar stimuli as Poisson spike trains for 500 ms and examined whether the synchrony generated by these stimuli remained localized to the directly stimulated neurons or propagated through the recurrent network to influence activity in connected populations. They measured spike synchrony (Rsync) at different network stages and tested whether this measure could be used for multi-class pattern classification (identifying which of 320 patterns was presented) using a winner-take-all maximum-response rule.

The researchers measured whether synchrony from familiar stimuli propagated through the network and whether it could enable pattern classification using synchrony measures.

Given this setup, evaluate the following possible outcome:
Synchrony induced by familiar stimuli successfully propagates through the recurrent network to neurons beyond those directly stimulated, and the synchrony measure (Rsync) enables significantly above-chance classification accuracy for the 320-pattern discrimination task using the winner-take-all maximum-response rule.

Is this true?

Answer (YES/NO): NO